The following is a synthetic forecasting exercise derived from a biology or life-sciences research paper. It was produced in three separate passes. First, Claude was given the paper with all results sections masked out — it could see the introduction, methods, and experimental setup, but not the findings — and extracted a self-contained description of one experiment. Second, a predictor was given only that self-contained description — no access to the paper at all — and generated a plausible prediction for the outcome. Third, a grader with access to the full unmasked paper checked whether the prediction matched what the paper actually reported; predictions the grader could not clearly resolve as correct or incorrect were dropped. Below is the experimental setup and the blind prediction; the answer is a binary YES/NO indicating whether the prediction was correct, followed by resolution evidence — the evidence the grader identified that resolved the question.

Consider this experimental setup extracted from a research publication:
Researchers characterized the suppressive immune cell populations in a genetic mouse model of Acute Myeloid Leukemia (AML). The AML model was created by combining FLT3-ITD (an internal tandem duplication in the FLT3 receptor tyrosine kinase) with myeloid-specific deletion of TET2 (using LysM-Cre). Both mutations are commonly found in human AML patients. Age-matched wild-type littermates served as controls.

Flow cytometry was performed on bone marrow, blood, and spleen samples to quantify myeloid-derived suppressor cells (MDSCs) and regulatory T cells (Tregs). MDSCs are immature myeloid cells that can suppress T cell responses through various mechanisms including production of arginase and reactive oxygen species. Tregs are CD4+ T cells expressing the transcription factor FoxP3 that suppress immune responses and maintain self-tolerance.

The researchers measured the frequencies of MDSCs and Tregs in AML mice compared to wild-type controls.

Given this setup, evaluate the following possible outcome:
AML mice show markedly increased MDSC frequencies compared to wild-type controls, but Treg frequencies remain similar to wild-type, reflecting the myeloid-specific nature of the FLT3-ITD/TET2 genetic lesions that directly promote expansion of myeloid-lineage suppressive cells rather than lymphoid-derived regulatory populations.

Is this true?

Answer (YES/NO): NO